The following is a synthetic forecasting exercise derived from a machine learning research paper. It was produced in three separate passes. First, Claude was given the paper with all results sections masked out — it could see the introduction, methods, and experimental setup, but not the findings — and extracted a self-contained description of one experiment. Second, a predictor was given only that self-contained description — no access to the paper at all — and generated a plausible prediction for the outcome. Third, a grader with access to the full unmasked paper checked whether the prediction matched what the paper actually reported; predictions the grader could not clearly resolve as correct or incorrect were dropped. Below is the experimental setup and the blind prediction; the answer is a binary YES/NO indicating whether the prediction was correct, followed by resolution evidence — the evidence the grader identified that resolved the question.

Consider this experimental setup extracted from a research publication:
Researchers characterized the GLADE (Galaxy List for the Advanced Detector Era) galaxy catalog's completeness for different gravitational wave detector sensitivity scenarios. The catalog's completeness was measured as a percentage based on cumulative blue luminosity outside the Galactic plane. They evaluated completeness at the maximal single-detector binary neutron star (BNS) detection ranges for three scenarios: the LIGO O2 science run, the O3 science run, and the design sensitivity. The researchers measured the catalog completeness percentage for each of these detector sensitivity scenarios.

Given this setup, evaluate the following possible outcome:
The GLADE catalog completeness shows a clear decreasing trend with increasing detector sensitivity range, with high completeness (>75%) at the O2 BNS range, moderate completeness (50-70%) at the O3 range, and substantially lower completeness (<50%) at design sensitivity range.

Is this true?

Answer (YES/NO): NO